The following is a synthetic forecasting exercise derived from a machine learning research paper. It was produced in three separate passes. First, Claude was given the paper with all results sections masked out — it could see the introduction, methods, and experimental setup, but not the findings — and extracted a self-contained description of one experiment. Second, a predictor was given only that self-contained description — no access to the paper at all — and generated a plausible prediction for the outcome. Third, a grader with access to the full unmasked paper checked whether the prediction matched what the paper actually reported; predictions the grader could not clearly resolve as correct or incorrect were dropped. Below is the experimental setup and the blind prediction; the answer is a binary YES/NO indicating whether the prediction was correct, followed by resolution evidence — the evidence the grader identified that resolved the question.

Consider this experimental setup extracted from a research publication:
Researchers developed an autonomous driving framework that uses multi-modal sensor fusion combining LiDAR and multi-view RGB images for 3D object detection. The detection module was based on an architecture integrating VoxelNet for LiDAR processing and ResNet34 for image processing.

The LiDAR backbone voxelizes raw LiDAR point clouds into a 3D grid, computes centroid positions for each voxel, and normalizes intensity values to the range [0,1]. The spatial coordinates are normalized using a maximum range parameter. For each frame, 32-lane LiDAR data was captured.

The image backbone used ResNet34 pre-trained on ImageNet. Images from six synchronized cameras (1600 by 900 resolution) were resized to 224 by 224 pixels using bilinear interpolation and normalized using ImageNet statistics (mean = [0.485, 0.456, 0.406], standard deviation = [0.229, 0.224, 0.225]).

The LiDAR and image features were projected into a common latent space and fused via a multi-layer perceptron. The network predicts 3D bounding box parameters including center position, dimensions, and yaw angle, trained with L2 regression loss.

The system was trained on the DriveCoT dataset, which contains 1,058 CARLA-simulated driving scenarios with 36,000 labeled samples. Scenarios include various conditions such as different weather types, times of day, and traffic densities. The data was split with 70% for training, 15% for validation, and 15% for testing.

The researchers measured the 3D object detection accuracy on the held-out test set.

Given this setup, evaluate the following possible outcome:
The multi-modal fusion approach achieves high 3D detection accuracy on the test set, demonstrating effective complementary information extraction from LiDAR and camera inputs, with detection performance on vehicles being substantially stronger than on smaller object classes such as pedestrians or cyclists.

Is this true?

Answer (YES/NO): NO